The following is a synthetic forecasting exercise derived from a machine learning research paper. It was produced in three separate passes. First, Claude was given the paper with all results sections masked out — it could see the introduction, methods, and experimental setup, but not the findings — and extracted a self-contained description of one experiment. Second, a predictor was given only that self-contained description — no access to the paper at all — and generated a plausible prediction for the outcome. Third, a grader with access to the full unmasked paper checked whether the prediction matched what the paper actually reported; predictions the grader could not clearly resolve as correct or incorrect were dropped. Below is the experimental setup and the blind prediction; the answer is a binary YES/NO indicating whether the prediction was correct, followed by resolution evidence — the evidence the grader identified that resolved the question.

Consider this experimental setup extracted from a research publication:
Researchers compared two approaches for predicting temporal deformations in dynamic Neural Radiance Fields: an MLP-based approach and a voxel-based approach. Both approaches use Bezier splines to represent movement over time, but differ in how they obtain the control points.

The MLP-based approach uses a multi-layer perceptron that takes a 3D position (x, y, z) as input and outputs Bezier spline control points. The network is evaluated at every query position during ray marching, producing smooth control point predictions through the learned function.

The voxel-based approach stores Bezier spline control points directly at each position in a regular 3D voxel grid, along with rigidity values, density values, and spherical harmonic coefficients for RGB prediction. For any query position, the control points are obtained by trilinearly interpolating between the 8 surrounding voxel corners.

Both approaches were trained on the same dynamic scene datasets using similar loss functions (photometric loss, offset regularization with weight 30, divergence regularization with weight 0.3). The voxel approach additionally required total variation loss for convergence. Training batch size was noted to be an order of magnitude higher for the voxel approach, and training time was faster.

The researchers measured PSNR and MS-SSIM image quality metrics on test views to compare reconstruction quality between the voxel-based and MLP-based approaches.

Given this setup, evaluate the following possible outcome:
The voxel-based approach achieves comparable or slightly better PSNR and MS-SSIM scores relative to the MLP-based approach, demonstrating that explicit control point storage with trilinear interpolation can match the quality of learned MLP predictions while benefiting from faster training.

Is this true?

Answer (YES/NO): NO